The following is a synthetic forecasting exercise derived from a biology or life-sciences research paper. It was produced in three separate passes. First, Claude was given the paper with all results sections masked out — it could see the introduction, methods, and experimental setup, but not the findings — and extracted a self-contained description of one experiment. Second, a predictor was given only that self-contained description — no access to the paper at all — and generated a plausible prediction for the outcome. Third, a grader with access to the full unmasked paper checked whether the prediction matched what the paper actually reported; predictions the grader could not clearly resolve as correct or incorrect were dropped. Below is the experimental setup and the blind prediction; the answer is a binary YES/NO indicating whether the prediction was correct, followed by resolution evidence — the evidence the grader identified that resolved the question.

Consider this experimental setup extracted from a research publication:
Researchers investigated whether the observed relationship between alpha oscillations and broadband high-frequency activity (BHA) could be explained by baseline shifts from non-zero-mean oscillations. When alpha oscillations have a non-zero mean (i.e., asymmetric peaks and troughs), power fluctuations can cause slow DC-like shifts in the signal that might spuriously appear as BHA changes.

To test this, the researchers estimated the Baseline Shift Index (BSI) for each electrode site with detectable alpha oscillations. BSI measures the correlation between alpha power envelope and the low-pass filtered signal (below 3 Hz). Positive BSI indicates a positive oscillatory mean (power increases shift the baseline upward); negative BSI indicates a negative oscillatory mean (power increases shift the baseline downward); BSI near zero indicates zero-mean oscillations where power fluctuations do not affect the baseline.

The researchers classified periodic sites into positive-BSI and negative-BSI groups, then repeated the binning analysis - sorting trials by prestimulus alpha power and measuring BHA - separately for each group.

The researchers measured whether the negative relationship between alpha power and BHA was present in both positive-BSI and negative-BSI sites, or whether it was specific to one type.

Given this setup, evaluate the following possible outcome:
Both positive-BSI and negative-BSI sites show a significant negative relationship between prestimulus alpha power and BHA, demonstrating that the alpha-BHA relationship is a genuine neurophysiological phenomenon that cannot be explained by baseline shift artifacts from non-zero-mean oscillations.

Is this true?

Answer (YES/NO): YES